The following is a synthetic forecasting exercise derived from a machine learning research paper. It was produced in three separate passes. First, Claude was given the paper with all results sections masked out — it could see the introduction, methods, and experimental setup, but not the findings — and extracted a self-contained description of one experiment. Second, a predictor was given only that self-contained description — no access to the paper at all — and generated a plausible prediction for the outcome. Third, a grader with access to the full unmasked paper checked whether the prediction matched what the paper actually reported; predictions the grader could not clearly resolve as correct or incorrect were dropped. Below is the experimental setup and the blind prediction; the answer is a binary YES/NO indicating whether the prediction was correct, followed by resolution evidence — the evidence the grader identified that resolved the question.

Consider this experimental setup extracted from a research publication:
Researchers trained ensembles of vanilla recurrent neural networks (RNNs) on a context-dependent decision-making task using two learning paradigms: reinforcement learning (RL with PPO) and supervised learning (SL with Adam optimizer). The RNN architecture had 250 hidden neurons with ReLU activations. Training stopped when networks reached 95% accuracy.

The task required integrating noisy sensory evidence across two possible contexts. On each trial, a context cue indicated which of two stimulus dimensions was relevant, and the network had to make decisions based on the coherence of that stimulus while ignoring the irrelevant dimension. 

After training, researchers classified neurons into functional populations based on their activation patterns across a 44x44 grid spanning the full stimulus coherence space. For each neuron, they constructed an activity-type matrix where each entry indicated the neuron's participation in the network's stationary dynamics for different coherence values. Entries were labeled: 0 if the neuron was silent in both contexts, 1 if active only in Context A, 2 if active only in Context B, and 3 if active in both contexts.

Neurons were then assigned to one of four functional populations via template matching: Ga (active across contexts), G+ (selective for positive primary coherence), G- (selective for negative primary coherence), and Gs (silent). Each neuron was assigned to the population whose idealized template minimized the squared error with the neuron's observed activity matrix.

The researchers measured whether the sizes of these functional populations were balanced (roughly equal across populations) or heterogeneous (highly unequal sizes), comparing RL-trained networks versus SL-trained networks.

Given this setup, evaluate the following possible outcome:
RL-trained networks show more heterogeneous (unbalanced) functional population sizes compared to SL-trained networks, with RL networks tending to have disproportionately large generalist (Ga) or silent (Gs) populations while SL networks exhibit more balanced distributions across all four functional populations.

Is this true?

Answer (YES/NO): NO